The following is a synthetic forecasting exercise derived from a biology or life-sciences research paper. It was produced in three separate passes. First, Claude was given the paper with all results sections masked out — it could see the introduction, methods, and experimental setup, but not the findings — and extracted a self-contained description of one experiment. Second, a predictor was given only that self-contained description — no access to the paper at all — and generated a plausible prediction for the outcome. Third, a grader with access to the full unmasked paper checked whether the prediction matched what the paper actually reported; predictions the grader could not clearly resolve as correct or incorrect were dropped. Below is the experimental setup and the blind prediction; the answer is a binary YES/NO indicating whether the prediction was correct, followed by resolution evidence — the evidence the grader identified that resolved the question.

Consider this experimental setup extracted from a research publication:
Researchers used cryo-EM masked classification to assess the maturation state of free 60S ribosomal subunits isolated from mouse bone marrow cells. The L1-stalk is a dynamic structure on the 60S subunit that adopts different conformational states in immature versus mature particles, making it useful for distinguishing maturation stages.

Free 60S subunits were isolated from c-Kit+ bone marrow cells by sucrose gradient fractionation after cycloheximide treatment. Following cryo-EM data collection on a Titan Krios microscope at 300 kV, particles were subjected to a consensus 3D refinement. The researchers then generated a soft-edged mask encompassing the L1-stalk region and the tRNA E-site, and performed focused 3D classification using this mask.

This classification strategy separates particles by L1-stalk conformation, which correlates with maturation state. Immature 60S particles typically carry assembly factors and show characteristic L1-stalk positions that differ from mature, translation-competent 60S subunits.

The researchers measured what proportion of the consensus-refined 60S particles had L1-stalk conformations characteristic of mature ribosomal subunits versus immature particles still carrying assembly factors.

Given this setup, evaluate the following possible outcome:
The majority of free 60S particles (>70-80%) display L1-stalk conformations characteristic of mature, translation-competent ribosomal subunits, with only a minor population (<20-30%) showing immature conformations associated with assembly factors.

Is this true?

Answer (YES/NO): YES